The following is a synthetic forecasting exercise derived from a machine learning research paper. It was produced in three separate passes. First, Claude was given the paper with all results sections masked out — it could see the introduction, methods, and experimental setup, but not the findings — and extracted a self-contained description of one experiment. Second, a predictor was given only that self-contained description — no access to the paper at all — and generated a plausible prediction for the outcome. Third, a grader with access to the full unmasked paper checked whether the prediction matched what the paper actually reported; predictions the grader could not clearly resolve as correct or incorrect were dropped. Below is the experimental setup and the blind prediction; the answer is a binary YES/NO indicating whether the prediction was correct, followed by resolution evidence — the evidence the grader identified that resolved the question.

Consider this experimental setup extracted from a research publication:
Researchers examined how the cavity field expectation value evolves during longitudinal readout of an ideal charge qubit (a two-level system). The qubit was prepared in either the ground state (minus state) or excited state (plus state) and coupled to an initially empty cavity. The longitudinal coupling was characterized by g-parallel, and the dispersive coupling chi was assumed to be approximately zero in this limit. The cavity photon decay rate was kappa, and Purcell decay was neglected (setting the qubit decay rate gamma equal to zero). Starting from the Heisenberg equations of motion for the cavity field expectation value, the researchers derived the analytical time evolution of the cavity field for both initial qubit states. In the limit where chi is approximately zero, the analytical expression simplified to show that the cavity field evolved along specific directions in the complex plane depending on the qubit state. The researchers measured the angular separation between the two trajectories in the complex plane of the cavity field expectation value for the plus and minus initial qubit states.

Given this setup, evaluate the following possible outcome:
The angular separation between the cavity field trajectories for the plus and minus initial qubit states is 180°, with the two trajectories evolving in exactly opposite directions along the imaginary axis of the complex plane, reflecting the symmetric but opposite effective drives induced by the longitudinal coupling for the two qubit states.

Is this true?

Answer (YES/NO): YES